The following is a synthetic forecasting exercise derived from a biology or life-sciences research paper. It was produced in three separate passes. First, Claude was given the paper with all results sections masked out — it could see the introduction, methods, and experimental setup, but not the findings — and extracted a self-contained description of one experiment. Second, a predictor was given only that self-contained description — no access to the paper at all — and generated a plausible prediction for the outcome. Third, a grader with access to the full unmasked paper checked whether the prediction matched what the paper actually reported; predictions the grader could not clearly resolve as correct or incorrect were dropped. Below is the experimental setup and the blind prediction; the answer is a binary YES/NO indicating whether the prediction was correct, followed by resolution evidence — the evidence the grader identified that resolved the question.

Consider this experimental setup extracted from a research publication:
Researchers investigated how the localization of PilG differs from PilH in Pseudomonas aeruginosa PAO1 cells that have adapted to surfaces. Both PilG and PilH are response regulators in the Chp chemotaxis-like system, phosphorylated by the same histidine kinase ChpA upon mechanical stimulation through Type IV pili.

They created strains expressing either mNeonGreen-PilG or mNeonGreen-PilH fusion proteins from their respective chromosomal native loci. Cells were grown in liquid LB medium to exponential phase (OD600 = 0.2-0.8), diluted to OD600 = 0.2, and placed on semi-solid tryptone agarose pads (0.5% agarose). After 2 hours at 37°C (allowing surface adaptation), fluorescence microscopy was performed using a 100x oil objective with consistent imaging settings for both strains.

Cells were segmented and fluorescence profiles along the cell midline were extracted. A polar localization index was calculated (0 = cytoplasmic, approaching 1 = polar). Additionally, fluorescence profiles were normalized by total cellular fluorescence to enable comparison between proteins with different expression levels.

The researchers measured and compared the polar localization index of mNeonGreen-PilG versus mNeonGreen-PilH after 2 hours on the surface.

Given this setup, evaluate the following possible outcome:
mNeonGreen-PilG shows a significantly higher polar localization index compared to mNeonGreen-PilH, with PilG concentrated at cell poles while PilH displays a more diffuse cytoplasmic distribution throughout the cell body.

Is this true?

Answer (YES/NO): YES